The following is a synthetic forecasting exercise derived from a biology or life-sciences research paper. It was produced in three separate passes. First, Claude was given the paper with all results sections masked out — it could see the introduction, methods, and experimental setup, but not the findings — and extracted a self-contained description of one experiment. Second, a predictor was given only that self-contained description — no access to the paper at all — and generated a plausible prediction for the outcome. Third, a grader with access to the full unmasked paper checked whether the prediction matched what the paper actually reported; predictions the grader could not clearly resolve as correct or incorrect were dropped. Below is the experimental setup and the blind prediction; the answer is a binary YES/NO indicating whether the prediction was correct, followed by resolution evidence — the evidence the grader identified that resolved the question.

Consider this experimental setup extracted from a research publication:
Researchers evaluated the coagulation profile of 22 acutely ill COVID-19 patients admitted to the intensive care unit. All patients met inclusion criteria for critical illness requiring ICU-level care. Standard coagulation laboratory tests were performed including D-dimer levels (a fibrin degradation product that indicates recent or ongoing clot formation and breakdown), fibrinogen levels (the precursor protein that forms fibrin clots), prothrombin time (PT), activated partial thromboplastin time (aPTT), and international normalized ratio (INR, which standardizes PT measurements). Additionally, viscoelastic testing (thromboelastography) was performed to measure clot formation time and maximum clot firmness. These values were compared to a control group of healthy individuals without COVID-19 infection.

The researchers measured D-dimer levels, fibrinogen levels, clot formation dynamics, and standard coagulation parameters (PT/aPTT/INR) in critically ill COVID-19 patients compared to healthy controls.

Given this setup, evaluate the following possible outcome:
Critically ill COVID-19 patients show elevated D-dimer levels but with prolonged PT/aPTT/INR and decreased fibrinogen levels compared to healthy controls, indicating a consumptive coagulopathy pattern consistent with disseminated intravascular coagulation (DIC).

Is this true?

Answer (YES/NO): NO